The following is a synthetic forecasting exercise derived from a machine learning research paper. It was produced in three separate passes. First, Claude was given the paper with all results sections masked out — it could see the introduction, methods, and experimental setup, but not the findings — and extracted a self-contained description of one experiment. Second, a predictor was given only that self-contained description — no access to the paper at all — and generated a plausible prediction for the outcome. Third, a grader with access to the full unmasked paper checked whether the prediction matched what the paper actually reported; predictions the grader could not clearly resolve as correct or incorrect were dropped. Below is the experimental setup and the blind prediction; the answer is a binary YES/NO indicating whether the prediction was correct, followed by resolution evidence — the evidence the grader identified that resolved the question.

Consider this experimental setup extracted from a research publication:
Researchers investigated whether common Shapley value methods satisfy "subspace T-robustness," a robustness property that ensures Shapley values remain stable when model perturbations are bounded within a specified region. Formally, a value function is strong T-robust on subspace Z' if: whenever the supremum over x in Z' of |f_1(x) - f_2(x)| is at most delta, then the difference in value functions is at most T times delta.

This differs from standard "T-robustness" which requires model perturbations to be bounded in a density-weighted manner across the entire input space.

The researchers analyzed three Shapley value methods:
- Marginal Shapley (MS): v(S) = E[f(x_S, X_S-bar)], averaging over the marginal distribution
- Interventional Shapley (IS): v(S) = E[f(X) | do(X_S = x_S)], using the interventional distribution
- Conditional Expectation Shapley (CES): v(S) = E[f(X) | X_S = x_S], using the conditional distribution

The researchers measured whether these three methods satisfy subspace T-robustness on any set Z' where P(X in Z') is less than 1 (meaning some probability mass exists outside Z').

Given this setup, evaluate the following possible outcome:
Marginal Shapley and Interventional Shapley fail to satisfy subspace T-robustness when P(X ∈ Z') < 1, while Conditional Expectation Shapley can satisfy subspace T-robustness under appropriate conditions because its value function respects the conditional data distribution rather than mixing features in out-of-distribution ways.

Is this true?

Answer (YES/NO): NO